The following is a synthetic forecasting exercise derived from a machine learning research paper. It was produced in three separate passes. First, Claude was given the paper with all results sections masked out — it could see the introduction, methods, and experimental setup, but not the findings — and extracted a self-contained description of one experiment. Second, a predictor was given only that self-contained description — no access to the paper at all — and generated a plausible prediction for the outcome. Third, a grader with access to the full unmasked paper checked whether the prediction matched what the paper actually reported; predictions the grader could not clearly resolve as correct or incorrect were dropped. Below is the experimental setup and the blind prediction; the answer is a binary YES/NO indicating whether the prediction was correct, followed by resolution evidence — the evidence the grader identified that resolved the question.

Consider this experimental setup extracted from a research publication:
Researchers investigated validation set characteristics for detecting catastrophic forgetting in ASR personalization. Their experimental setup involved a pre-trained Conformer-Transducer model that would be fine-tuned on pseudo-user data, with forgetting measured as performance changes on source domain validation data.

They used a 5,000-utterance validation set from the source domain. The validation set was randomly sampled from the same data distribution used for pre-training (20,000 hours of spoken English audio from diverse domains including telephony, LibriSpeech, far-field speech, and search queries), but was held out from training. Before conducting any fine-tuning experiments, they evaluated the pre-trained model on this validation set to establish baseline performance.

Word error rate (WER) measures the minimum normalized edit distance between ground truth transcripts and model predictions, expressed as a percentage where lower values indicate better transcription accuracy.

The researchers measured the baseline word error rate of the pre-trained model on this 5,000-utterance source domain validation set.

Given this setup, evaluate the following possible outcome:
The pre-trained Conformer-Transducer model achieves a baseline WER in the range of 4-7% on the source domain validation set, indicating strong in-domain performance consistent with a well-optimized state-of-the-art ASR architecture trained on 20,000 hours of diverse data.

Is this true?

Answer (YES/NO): NO